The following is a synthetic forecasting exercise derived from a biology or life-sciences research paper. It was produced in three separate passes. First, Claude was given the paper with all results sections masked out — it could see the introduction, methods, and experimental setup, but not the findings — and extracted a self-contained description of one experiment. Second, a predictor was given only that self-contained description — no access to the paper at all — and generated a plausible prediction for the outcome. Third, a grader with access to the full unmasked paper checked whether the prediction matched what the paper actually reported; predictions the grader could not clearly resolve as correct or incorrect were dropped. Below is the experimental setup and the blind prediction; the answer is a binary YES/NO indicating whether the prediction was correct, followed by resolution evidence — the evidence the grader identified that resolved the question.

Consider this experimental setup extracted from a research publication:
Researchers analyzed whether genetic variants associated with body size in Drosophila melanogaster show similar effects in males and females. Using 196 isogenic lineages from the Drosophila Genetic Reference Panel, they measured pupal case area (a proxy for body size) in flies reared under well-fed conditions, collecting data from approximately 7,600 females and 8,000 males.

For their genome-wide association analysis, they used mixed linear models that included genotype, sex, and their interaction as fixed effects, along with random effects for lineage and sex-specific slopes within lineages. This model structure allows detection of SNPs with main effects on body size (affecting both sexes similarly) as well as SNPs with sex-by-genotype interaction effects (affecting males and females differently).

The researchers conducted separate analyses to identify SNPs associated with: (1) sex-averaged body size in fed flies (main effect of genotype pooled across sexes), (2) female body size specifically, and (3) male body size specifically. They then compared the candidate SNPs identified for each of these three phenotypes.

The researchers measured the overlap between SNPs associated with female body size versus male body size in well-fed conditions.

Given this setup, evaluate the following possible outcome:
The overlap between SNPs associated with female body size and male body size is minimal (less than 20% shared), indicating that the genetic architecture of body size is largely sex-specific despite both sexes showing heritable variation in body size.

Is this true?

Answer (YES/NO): YES